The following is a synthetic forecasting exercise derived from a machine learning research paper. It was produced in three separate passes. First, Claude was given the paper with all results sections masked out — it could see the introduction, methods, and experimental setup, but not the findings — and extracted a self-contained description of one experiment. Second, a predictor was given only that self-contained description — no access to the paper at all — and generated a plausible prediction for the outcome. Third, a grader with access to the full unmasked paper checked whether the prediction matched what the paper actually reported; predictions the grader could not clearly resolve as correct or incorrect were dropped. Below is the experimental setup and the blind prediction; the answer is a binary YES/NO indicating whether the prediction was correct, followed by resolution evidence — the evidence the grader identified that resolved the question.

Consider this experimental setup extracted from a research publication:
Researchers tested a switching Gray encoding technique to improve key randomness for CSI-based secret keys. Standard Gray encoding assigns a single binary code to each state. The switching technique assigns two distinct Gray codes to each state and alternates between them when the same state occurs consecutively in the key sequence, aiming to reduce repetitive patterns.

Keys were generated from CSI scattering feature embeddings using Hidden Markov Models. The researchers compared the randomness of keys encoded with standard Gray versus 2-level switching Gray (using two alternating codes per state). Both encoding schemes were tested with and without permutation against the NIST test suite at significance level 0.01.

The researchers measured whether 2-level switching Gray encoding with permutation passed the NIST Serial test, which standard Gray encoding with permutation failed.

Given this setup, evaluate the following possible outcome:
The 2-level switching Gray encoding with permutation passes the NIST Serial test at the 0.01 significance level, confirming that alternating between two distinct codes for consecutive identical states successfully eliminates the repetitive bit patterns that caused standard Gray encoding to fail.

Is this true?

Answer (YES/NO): YES